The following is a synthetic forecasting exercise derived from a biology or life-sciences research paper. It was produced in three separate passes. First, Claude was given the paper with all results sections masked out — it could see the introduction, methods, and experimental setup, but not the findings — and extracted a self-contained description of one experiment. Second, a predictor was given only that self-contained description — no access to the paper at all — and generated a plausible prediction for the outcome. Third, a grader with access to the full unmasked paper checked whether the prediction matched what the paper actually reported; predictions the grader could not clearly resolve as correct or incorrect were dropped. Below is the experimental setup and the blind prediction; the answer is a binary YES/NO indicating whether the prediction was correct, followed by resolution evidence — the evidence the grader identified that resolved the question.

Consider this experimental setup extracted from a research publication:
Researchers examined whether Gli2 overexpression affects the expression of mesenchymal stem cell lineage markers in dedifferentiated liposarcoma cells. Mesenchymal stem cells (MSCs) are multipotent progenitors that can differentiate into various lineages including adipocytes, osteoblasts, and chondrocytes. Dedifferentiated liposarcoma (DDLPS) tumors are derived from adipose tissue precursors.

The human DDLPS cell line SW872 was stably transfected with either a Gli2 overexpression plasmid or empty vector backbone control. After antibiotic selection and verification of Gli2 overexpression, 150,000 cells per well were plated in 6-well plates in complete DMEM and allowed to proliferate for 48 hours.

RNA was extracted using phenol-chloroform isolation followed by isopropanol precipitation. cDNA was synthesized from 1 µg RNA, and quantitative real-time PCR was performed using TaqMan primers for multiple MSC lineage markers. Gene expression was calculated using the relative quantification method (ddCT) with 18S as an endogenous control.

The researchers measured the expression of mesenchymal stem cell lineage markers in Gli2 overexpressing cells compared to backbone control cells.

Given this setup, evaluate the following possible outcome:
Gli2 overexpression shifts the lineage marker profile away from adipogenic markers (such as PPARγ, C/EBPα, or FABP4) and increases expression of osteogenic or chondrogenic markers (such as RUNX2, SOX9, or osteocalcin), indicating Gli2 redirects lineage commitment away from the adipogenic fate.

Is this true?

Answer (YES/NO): NO